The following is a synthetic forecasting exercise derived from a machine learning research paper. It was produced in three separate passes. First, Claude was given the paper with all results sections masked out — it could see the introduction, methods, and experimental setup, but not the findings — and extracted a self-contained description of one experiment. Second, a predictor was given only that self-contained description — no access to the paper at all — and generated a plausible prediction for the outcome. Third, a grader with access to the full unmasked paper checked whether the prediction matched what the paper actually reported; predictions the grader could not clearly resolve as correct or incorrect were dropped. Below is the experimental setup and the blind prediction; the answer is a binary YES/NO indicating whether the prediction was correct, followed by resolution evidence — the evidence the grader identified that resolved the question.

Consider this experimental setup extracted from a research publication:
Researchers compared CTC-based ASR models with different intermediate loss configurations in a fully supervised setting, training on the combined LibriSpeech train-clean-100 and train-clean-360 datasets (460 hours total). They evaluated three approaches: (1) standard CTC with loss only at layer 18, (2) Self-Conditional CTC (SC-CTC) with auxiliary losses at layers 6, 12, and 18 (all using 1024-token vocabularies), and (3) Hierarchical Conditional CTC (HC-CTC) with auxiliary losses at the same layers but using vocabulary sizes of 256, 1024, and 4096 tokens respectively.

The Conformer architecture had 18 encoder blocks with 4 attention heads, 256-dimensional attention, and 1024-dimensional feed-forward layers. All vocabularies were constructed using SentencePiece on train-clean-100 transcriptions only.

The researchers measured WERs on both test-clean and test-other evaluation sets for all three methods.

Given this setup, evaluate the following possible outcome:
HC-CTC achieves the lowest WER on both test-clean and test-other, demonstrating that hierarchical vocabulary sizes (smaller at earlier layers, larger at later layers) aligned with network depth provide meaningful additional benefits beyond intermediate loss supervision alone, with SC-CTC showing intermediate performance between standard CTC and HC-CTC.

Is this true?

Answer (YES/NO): NO